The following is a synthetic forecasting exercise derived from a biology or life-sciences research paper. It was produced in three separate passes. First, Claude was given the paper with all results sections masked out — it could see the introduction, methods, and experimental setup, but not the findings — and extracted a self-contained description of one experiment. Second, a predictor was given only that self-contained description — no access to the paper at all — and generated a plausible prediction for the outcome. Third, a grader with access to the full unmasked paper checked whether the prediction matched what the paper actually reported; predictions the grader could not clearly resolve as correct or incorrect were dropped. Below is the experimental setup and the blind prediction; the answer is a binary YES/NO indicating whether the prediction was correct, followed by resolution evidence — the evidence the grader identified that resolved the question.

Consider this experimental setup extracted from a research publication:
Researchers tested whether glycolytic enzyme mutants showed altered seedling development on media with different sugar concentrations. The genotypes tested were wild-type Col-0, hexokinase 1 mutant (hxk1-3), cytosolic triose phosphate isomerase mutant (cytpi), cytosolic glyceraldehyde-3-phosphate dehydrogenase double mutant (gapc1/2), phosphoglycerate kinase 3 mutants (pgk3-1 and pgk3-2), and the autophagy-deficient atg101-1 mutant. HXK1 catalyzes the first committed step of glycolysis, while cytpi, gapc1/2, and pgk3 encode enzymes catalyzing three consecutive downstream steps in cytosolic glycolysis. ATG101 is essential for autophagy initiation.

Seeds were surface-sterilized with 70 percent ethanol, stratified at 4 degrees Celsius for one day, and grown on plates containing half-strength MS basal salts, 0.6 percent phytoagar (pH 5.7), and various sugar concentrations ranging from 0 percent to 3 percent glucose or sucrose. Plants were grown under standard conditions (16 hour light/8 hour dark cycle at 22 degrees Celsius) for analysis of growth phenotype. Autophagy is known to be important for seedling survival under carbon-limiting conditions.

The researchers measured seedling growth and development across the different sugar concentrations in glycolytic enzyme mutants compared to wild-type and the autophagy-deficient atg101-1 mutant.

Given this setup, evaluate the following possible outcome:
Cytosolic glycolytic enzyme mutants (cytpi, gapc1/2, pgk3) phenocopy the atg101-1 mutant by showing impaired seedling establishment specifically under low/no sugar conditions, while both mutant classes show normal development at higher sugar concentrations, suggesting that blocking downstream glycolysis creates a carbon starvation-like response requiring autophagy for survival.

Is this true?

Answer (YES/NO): NO